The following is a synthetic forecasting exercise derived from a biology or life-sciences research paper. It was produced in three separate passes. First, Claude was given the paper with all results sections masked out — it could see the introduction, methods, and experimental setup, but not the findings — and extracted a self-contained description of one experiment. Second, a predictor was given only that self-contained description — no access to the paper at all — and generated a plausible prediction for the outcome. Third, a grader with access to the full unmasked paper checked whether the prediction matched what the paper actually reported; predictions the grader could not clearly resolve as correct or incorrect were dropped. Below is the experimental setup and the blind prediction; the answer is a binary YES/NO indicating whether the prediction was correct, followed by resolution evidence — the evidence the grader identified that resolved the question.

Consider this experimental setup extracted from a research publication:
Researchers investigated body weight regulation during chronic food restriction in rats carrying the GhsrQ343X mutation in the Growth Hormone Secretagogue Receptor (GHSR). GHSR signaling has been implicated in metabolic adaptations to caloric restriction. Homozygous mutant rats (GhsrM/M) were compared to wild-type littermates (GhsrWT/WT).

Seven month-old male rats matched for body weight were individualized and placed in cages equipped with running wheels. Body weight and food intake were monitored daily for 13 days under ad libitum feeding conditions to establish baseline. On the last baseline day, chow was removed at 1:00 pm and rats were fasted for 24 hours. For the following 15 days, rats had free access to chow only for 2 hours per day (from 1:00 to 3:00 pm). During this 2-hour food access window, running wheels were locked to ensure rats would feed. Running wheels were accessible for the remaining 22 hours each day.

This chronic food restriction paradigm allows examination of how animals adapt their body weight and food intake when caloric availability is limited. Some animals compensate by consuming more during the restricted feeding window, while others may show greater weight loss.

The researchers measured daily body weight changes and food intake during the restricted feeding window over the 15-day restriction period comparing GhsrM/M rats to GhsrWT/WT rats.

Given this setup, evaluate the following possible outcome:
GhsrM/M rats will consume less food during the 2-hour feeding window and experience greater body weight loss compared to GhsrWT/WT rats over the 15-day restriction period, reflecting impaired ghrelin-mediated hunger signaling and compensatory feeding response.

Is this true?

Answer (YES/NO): NO